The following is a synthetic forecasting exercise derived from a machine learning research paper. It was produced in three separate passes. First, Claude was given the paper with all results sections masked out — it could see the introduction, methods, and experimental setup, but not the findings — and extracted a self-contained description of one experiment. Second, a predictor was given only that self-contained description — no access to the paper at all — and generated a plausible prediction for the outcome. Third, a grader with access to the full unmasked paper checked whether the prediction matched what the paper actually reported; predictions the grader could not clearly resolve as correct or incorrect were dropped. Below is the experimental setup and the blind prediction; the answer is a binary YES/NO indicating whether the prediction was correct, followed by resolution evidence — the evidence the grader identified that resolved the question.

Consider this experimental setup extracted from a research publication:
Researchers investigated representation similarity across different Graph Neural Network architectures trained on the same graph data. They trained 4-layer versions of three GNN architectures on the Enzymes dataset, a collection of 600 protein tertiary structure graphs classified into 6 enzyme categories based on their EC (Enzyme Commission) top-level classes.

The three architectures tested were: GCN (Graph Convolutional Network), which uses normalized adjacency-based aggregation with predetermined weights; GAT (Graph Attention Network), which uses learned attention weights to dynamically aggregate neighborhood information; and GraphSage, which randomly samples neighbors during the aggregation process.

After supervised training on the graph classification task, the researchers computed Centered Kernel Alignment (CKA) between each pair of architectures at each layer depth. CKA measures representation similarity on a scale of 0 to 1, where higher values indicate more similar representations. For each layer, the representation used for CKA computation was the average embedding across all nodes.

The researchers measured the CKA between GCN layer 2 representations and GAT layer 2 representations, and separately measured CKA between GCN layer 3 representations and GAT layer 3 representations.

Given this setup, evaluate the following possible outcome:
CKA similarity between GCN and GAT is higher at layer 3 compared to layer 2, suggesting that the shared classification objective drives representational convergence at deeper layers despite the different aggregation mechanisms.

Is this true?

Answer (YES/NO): YES